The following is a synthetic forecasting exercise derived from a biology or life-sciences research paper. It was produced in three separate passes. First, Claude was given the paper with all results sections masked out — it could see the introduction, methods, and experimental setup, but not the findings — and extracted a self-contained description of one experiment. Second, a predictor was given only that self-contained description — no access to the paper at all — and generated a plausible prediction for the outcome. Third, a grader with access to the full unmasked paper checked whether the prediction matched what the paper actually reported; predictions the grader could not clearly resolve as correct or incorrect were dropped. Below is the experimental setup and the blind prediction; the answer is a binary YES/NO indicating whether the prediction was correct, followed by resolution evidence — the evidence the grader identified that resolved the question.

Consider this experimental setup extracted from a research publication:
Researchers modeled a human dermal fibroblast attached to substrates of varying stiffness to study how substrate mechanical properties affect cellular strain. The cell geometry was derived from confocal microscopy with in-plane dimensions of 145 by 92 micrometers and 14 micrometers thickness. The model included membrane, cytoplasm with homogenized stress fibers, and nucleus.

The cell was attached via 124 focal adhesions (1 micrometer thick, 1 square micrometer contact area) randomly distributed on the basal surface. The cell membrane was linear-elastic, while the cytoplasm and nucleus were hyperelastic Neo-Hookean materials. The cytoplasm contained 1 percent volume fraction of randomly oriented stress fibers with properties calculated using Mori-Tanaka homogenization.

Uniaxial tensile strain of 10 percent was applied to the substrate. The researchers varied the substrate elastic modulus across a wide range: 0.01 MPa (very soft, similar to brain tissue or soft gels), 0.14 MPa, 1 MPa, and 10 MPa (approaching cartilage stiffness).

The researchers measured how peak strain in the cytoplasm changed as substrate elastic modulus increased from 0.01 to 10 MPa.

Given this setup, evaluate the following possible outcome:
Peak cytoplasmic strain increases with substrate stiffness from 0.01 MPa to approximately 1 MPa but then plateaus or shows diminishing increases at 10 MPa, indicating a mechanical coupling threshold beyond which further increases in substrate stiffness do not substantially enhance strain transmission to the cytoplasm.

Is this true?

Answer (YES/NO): YES